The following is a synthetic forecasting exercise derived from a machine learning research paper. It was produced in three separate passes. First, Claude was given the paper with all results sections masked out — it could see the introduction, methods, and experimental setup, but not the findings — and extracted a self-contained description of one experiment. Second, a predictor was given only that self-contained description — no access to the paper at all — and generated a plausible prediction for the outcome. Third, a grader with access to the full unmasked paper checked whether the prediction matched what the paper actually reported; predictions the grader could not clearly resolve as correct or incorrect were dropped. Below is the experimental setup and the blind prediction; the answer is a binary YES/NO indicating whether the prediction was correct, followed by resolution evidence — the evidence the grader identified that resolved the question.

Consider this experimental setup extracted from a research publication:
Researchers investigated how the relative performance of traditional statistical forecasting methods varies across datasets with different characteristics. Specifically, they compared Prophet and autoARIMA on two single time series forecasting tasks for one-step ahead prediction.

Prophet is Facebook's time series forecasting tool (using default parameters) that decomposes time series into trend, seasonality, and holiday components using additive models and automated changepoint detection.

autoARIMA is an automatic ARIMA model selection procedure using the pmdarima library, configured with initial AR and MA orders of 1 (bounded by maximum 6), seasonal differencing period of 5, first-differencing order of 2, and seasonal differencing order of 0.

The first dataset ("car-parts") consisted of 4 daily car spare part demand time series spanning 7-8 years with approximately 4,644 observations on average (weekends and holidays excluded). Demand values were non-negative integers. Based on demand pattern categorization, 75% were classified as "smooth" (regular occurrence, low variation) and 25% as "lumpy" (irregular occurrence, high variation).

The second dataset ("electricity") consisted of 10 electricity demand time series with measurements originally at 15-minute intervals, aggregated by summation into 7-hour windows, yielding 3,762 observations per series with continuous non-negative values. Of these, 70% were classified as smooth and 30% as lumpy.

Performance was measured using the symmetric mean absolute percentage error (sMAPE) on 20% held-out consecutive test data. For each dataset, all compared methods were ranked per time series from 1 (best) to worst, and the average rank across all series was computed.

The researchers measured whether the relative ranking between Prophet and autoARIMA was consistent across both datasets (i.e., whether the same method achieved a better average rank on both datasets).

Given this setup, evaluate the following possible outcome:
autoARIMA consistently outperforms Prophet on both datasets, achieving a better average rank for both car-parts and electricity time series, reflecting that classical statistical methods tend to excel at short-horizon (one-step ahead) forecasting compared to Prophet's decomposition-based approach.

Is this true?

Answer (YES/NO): NO